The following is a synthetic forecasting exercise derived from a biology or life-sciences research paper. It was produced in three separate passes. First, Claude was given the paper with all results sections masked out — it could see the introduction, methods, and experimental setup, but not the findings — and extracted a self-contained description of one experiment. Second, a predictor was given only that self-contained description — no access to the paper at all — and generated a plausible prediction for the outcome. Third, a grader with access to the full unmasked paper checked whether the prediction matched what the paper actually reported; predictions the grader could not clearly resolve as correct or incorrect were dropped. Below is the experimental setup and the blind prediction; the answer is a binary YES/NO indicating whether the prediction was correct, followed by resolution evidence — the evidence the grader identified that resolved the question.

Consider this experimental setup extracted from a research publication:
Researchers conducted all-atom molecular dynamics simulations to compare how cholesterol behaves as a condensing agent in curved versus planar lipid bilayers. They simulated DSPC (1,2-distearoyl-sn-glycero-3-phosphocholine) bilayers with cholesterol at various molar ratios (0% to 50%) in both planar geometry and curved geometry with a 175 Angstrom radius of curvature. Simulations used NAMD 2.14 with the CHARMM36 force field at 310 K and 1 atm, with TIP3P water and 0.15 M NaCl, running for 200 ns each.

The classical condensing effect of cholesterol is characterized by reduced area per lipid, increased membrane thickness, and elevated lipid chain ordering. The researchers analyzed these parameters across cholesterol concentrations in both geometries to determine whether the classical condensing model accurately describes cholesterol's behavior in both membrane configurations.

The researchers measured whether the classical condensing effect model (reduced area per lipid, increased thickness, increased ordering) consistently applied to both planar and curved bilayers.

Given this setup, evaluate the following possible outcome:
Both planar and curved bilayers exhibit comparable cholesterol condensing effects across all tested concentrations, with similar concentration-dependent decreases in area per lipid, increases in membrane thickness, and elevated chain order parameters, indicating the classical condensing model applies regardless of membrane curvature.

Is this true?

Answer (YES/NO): NO